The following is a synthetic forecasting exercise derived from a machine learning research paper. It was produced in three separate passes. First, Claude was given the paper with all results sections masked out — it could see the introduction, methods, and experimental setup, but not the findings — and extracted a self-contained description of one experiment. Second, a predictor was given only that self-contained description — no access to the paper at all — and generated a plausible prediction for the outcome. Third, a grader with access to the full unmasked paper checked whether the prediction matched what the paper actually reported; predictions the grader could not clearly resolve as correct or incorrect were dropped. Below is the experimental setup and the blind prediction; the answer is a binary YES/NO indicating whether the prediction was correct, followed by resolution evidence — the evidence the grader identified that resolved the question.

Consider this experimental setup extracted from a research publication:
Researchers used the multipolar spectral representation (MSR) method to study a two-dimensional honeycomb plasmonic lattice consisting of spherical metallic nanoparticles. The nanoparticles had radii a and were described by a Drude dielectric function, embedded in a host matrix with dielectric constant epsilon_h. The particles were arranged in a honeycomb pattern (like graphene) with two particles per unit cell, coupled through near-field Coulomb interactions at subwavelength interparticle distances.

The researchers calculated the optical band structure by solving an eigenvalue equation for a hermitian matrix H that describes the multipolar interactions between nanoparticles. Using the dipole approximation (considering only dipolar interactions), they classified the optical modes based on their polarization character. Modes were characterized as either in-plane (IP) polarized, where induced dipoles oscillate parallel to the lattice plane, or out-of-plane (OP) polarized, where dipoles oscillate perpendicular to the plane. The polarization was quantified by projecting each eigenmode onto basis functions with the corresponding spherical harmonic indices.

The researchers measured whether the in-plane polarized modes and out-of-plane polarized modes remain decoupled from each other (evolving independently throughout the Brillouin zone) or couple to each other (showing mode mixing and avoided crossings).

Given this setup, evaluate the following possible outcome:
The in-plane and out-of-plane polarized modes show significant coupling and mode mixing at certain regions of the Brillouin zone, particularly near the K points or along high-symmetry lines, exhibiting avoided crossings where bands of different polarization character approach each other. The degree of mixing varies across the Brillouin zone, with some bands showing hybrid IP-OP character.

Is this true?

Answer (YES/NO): NO